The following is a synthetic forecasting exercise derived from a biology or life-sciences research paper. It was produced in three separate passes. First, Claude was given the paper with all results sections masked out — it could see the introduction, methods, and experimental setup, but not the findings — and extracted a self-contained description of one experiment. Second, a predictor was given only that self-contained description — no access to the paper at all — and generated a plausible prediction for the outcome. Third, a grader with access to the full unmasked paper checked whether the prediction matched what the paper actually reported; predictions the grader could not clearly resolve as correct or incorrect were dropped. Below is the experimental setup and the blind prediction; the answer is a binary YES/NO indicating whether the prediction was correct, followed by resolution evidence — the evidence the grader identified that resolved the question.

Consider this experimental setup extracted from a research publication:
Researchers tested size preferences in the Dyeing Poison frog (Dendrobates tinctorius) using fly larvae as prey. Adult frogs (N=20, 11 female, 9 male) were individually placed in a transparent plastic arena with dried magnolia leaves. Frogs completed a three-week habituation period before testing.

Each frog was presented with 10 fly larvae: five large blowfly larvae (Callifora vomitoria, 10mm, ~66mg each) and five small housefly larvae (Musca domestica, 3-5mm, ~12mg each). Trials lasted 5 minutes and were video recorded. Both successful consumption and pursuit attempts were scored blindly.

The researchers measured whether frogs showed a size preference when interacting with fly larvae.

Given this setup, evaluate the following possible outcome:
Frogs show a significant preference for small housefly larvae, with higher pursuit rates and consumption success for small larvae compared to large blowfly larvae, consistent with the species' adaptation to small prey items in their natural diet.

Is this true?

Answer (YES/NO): NO